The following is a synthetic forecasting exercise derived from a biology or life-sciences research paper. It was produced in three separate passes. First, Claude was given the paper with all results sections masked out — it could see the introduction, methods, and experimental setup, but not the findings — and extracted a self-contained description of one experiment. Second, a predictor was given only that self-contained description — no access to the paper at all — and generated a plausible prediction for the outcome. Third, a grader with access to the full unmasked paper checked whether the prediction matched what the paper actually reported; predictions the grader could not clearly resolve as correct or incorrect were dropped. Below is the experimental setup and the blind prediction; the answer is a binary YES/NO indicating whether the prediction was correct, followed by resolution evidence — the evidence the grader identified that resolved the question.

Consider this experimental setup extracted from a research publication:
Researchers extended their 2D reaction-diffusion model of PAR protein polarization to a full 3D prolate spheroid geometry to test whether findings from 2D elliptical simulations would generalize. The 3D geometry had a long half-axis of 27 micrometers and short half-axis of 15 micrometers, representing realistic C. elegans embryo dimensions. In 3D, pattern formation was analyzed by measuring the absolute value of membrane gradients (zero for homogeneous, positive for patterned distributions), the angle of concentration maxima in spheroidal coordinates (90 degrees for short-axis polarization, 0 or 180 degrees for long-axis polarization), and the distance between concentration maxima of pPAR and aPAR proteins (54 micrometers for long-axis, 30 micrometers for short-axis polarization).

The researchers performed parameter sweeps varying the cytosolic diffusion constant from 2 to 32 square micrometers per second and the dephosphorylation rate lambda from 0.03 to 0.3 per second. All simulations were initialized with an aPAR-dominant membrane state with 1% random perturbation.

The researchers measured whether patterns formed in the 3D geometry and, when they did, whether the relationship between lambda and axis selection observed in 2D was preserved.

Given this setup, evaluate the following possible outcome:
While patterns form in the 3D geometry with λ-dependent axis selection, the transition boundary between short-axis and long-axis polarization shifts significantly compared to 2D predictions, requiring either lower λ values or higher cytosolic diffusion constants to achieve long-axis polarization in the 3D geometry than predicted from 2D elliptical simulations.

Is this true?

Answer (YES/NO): NO